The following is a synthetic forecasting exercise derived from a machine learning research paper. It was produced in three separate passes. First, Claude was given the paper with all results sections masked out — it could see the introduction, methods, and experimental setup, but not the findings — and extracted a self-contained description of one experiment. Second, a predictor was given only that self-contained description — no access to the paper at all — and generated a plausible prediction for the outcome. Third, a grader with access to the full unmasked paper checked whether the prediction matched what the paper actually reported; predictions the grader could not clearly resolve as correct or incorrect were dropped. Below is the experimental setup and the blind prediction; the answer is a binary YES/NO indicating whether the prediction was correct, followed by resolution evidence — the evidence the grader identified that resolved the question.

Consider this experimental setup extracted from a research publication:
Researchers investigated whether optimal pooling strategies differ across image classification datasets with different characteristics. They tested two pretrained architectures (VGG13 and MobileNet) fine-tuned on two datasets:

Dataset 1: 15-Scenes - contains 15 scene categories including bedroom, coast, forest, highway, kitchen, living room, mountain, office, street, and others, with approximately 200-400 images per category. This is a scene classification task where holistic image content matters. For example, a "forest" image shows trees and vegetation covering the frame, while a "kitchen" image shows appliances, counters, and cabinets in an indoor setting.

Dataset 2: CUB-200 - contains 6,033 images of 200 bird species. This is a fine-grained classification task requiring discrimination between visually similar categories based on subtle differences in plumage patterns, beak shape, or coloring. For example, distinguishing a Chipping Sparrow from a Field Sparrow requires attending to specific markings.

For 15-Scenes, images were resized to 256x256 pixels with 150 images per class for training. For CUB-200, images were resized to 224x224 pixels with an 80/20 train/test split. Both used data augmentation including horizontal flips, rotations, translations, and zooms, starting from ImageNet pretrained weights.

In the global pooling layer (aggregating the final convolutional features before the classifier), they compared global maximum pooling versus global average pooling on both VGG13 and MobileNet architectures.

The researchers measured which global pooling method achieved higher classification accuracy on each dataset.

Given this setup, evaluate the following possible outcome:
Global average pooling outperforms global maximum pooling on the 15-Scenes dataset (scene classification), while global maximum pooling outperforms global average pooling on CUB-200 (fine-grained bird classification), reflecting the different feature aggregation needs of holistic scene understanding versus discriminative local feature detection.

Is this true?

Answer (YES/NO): NO